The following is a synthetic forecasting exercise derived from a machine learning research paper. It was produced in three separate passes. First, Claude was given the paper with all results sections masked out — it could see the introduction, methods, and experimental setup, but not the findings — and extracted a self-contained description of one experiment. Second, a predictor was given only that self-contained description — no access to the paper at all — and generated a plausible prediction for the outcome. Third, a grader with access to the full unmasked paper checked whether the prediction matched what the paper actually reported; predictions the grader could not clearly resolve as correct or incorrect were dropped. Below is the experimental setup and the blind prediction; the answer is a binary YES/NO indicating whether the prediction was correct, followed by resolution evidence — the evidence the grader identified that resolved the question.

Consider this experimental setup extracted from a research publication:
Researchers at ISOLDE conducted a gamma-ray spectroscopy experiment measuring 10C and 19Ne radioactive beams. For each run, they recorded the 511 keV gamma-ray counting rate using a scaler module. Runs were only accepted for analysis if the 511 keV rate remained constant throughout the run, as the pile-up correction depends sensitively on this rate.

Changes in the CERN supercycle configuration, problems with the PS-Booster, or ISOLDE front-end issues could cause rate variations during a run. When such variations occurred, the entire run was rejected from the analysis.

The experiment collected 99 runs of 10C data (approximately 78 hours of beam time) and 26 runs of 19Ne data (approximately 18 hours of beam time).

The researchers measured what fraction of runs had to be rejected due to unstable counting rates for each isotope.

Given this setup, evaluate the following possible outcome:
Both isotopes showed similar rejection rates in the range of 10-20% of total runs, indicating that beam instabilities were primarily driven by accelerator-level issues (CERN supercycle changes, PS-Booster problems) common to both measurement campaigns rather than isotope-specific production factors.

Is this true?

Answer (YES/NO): NO